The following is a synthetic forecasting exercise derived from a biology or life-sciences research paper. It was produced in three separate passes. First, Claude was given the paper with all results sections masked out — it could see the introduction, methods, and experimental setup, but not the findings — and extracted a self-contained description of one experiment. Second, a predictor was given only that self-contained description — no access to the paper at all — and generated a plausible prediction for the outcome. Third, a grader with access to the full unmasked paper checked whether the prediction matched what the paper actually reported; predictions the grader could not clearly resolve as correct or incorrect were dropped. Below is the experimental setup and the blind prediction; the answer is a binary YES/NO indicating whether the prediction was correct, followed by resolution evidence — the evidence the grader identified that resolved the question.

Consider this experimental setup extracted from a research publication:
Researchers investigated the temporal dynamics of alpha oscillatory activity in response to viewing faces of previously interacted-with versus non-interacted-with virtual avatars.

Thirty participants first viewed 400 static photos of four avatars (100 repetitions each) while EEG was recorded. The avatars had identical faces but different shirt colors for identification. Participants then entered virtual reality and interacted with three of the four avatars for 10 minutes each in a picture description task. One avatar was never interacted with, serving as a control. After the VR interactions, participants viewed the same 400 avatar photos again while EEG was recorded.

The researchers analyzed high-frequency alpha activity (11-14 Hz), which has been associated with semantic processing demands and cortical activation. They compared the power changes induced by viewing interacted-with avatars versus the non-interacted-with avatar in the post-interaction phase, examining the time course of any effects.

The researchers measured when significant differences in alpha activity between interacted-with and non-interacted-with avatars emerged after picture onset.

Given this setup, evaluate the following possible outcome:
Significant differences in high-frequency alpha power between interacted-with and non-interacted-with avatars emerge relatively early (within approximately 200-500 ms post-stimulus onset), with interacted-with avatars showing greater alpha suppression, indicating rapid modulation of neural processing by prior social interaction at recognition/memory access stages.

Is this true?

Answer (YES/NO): YES